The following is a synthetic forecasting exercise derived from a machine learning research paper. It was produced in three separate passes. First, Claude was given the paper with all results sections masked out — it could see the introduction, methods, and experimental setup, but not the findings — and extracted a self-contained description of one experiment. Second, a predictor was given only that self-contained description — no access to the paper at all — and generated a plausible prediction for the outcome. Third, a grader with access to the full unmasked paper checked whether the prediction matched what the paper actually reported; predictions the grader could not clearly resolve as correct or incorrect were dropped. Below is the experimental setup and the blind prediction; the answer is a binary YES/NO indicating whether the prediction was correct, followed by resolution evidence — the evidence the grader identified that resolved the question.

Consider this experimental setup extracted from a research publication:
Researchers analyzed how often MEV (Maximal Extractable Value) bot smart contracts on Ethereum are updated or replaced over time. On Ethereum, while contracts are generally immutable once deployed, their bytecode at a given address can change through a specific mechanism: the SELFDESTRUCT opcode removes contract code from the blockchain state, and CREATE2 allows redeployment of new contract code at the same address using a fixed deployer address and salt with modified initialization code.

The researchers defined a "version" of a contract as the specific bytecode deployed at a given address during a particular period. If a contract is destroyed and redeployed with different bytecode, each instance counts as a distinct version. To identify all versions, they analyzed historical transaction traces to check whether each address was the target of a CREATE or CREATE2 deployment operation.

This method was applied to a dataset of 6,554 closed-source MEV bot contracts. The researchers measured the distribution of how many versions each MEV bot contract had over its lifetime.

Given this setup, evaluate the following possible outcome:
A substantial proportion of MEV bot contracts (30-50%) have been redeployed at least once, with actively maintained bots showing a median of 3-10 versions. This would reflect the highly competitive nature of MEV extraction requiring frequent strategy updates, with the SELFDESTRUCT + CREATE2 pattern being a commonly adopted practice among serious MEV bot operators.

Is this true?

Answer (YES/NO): NO